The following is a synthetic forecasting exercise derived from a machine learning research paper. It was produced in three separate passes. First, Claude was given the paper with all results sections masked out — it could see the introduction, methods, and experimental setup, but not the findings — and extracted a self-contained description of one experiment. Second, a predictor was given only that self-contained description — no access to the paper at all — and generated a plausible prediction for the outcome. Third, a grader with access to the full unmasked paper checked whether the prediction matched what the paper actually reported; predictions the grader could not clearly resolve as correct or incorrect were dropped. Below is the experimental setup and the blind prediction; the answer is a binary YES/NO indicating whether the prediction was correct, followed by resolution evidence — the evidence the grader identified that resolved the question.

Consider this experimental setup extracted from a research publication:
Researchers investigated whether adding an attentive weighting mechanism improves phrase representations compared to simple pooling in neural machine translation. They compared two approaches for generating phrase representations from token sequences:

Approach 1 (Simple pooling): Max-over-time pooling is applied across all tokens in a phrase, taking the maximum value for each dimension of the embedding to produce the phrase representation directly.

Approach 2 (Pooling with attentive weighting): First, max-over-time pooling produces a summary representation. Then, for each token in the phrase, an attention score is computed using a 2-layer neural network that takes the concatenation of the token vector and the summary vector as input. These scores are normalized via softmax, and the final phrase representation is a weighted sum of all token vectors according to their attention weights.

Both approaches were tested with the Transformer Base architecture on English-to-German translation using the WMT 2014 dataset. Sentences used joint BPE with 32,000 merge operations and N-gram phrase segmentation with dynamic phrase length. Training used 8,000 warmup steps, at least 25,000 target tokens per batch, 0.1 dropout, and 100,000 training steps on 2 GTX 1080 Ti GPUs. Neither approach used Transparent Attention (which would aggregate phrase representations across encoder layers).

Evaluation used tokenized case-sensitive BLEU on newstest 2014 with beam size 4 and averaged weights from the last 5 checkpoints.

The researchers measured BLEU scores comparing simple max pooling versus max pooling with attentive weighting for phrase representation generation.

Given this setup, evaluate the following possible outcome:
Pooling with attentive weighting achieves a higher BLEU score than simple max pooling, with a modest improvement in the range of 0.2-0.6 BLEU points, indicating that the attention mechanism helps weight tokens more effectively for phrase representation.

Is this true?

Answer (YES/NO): YES